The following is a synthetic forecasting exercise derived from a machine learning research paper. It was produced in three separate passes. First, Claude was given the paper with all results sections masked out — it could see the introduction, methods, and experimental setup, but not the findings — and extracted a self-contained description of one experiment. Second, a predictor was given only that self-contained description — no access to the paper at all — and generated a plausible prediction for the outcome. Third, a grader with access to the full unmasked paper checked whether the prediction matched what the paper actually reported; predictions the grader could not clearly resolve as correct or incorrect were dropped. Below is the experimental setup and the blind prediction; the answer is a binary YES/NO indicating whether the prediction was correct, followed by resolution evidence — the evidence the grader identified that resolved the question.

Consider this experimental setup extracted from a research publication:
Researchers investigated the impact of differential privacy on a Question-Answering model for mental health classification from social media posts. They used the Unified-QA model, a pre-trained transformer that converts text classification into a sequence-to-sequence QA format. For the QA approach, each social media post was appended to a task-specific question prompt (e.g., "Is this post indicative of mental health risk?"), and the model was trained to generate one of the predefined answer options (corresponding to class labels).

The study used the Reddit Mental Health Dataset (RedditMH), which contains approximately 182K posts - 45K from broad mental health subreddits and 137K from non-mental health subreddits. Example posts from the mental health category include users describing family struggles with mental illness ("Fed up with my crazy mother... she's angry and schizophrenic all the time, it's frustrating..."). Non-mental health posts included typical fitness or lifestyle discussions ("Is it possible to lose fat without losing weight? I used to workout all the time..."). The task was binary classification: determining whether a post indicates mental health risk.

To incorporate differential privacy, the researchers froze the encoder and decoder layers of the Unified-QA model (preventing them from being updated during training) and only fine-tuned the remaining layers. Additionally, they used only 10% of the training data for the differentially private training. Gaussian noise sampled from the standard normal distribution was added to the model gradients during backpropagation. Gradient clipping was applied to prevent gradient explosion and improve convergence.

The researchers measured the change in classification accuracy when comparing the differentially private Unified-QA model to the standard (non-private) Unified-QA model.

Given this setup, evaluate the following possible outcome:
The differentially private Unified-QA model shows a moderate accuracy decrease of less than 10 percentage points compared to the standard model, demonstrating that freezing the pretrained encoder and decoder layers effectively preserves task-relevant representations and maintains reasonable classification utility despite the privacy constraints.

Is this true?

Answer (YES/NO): NO